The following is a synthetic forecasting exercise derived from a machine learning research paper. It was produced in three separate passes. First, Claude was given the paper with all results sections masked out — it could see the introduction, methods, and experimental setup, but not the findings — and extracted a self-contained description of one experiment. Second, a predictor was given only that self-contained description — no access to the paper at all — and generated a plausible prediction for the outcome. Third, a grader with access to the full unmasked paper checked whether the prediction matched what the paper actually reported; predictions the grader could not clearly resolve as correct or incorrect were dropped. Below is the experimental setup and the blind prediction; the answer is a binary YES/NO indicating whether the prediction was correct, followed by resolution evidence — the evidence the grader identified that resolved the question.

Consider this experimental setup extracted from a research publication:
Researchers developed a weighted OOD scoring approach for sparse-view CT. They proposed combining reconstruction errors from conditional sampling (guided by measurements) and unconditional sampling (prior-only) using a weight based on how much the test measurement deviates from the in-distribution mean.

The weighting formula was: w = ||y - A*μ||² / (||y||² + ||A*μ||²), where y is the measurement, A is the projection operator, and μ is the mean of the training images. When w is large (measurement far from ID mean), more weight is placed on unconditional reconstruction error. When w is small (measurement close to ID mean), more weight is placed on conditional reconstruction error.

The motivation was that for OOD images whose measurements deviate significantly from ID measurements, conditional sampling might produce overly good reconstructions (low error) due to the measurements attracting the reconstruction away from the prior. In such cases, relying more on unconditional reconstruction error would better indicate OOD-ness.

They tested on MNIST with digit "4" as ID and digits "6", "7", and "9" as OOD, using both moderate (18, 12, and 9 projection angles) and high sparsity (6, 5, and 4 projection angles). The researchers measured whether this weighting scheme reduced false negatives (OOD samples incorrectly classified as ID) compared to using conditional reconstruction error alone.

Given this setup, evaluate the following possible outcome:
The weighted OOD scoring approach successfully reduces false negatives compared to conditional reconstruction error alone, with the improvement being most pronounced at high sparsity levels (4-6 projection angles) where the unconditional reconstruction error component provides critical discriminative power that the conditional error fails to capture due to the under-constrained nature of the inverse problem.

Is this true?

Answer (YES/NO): NO